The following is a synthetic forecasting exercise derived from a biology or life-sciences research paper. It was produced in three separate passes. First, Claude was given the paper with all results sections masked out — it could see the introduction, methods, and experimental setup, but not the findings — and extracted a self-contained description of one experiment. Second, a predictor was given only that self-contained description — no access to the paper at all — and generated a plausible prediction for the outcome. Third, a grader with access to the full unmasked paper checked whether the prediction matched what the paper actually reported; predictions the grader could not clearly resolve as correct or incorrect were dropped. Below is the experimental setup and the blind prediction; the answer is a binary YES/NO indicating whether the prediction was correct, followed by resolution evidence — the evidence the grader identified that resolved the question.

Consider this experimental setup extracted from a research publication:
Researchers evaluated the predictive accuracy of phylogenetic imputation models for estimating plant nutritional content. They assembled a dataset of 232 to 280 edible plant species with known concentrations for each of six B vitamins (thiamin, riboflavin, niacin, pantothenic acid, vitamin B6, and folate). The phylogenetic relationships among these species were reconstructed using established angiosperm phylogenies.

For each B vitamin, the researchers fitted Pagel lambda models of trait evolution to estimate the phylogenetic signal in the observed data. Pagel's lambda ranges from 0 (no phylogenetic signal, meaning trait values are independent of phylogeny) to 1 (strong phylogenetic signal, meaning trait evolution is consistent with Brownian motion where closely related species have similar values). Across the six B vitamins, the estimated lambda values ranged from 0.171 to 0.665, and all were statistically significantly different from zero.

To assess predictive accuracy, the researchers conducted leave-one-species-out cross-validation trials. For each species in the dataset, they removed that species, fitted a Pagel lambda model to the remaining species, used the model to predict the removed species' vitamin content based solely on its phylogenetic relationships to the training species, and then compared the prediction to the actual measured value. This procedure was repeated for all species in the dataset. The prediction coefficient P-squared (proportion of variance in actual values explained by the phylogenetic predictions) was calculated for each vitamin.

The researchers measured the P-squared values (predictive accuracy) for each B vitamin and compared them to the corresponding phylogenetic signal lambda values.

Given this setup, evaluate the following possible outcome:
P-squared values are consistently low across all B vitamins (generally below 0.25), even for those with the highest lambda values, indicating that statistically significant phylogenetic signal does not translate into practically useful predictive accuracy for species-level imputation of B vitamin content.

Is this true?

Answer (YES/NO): YES